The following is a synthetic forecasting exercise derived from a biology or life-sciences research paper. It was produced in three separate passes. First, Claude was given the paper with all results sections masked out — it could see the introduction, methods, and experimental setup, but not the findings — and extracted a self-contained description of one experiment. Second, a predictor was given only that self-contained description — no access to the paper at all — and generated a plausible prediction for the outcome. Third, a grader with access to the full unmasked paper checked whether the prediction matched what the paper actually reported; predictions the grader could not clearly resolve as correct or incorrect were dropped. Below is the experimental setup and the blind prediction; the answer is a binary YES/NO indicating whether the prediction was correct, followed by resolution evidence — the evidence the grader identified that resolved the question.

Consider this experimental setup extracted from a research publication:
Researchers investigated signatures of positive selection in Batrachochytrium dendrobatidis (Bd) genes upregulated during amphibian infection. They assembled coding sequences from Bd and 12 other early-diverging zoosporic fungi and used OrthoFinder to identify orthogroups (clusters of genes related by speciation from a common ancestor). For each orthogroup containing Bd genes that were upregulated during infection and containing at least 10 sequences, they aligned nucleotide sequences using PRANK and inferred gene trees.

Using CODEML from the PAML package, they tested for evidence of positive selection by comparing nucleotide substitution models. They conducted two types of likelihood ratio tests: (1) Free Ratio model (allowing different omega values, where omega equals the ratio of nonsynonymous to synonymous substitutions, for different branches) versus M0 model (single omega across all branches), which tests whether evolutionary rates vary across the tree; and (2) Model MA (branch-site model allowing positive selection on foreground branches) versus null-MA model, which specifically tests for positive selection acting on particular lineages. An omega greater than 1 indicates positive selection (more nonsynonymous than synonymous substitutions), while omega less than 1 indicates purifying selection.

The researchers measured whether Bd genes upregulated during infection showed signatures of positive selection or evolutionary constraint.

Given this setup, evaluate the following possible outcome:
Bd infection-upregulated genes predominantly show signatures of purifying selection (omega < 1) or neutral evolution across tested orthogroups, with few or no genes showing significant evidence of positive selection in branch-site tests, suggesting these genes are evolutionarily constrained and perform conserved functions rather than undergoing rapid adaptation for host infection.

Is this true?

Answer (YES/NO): YES